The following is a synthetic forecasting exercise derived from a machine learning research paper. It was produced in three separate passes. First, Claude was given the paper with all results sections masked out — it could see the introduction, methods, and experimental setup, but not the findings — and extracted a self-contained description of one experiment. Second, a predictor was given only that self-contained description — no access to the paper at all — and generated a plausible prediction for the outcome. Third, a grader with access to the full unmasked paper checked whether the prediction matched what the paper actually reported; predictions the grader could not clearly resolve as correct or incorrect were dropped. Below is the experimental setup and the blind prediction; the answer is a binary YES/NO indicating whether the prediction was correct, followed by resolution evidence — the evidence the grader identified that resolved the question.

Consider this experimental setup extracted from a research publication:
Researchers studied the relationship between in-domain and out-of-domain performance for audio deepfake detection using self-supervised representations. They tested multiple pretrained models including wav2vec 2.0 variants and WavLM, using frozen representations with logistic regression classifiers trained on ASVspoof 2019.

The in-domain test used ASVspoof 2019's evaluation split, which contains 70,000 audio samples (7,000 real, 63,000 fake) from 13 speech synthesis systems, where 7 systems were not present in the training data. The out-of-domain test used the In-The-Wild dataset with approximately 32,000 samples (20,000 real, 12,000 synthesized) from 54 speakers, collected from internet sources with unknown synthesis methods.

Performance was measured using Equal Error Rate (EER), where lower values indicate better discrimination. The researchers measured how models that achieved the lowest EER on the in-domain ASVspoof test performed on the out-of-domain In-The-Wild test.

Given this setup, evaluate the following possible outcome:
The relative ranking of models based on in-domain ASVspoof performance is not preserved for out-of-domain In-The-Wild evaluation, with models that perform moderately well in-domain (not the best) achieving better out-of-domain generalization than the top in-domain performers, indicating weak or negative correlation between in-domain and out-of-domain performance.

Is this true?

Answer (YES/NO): YES